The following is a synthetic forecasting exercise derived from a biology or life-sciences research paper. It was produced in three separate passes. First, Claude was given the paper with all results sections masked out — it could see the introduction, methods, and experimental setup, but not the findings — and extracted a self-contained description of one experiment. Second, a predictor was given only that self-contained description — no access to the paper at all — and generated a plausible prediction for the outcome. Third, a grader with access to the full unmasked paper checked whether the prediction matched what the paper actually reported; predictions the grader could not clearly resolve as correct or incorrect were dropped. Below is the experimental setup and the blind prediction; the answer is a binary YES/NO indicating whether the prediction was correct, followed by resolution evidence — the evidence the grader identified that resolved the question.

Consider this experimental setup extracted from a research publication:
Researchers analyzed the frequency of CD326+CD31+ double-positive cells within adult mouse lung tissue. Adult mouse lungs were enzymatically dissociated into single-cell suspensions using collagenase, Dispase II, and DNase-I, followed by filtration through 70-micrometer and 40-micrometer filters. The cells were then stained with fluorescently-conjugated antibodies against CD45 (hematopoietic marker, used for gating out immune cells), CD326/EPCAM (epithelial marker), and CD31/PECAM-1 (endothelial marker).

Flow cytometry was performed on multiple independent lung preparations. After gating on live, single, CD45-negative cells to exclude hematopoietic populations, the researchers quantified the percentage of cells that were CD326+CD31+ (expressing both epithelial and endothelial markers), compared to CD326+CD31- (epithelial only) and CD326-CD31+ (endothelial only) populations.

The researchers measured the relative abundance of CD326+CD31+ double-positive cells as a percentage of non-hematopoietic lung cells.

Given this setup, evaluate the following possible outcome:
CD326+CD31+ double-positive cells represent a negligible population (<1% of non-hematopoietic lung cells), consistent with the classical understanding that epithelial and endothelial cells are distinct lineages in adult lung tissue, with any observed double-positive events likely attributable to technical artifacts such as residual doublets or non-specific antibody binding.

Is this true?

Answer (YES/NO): NO